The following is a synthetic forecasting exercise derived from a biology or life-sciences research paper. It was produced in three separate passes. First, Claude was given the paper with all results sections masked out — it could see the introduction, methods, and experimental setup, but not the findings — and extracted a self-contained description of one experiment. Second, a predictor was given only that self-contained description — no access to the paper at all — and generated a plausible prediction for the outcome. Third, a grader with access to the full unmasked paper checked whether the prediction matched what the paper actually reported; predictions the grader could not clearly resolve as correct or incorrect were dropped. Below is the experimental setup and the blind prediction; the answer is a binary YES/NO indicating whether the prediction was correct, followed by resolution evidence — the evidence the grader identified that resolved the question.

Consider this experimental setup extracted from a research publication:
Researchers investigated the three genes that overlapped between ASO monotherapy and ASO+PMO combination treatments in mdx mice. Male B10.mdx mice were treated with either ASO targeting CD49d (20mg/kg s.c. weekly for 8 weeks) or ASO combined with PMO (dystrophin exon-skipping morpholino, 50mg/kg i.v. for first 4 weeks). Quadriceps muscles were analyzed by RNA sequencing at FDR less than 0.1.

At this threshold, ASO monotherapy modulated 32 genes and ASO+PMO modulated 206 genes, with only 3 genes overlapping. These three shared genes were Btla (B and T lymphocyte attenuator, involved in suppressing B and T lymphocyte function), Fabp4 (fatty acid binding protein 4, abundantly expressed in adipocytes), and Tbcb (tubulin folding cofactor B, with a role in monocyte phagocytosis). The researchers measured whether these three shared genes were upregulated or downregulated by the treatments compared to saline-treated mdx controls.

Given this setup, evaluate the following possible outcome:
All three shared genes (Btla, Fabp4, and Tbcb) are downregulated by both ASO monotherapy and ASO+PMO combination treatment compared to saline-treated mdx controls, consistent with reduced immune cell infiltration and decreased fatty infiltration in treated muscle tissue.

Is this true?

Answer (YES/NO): NO